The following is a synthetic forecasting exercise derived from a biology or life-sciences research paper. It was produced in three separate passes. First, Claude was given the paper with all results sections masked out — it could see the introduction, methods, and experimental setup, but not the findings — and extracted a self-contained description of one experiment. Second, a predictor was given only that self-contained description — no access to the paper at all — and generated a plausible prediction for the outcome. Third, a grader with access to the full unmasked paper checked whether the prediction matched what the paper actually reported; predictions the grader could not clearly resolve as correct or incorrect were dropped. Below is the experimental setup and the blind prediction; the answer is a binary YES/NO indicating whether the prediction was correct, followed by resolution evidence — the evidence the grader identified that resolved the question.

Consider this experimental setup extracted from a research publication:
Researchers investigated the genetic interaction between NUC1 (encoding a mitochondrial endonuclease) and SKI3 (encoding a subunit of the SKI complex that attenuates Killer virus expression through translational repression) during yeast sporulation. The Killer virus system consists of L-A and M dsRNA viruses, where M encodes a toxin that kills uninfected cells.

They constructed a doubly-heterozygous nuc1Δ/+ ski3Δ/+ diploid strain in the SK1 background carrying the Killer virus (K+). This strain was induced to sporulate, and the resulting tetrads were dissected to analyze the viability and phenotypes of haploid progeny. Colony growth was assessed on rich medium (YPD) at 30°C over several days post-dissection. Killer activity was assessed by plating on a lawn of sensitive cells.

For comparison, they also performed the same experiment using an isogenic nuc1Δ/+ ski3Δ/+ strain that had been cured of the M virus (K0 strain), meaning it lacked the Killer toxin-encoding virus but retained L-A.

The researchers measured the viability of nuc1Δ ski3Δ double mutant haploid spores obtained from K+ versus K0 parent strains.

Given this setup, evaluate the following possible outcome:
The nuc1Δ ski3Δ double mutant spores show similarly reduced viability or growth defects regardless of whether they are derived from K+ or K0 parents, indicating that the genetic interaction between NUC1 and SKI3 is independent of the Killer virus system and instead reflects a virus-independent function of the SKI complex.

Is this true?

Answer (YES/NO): NO